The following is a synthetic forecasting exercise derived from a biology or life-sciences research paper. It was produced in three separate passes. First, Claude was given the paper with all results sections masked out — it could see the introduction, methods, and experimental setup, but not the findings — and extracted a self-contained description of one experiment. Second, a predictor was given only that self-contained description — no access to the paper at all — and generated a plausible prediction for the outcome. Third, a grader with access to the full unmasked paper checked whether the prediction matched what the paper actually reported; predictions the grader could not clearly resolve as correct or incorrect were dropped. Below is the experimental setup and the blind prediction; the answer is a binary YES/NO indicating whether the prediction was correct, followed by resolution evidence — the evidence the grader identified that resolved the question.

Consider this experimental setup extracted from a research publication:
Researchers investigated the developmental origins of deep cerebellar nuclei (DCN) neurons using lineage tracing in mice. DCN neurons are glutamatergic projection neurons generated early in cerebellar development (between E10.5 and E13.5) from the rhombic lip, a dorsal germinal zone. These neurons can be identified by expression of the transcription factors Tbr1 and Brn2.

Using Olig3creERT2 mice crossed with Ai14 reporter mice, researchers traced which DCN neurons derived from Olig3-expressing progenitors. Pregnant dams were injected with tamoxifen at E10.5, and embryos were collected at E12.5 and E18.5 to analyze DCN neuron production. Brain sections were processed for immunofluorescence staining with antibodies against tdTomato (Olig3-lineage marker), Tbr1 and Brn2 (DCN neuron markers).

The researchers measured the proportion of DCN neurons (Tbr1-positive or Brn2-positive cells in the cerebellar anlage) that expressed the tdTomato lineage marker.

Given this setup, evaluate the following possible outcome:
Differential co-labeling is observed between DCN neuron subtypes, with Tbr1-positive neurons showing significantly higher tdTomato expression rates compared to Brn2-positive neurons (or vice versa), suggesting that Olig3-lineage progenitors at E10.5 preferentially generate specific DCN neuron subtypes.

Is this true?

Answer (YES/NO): YES